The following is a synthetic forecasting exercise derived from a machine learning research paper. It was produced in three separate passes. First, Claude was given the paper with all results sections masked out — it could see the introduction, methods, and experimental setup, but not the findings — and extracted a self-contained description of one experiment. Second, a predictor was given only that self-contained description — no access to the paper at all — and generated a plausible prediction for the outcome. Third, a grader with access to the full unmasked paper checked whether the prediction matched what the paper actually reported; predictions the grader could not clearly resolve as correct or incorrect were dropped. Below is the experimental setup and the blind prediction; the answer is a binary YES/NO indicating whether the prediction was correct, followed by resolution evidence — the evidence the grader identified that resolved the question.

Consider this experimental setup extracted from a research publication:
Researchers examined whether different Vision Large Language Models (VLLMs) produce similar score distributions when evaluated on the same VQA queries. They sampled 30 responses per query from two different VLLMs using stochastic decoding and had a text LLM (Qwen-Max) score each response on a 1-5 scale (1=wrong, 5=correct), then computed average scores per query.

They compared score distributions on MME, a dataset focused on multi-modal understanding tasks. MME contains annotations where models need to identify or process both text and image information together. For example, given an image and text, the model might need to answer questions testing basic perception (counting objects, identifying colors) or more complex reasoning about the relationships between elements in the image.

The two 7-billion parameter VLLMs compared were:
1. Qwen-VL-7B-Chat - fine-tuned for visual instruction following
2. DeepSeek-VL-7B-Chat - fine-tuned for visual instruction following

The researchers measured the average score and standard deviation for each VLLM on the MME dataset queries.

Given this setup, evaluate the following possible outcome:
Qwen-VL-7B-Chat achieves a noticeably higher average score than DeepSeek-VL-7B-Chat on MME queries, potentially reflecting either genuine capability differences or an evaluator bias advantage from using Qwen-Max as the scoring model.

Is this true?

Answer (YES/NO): NO